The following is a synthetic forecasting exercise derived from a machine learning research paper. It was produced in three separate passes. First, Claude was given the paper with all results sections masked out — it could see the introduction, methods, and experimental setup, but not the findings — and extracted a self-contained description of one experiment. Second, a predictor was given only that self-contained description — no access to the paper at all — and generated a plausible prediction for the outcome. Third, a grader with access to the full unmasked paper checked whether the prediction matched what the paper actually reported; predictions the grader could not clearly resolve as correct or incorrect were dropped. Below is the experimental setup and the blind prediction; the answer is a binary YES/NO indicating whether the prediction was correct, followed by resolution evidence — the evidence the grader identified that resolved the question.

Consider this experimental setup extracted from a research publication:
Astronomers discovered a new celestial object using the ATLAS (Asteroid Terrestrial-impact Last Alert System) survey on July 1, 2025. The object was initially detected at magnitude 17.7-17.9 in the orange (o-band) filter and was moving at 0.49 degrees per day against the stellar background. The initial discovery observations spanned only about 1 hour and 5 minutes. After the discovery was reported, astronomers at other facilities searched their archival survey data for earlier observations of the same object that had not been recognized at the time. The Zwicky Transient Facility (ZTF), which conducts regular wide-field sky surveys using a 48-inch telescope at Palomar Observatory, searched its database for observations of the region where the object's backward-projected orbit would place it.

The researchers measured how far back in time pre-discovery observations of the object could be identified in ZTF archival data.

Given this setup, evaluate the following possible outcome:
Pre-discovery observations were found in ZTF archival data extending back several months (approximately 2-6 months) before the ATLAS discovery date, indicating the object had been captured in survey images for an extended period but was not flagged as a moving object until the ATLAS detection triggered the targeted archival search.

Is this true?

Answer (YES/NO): NO